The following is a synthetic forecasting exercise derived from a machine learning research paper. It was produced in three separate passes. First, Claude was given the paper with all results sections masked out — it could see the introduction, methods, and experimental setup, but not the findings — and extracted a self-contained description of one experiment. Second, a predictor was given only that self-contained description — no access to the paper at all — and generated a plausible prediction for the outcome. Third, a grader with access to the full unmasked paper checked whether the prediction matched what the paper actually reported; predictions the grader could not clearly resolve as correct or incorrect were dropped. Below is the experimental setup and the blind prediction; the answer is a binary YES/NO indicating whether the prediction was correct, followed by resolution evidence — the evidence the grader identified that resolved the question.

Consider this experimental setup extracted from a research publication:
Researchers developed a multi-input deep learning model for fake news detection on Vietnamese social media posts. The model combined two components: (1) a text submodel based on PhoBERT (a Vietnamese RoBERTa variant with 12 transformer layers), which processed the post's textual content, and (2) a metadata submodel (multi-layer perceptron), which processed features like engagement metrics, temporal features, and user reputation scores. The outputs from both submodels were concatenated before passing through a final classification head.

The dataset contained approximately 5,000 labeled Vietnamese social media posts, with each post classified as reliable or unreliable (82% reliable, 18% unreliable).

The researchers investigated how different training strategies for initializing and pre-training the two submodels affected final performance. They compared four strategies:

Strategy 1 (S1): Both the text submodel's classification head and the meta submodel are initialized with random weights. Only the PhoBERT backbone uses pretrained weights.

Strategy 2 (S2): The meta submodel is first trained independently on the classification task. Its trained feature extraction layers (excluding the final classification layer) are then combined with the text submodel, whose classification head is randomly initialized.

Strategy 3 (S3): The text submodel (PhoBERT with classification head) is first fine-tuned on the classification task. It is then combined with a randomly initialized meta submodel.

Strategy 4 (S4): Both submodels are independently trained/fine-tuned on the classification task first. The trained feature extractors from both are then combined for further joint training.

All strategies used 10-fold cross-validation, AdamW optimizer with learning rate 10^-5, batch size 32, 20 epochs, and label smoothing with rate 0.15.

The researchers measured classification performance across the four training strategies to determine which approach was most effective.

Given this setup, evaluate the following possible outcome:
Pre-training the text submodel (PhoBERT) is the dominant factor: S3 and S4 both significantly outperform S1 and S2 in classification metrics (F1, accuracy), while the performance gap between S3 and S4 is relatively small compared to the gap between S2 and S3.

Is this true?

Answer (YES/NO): YES